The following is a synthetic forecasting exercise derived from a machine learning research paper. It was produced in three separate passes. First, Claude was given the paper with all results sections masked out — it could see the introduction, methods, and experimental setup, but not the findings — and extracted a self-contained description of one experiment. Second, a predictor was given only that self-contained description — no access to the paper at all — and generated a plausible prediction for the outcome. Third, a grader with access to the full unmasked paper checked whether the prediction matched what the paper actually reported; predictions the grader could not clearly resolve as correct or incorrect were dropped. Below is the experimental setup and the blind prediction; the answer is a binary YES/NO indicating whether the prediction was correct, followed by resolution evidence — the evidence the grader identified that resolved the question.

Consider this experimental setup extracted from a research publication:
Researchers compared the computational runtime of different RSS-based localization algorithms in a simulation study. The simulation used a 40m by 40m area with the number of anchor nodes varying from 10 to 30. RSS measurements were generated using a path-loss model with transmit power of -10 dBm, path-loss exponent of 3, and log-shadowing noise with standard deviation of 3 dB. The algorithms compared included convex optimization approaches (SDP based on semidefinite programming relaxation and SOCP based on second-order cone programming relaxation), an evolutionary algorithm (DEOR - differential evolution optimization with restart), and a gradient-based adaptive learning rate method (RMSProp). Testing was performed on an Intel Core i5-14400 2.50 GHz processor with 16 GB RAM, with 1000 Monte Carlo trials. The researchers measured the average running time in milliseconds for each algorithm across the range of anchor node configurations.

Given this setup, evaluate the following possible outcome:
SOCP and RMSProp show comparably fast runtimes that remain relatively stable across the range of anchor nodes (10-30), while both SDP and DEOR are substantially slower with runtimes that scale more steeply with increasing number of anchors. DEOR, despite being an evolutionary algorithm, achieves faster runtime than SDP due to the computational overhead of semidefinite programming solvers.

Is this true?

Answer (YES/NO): NO